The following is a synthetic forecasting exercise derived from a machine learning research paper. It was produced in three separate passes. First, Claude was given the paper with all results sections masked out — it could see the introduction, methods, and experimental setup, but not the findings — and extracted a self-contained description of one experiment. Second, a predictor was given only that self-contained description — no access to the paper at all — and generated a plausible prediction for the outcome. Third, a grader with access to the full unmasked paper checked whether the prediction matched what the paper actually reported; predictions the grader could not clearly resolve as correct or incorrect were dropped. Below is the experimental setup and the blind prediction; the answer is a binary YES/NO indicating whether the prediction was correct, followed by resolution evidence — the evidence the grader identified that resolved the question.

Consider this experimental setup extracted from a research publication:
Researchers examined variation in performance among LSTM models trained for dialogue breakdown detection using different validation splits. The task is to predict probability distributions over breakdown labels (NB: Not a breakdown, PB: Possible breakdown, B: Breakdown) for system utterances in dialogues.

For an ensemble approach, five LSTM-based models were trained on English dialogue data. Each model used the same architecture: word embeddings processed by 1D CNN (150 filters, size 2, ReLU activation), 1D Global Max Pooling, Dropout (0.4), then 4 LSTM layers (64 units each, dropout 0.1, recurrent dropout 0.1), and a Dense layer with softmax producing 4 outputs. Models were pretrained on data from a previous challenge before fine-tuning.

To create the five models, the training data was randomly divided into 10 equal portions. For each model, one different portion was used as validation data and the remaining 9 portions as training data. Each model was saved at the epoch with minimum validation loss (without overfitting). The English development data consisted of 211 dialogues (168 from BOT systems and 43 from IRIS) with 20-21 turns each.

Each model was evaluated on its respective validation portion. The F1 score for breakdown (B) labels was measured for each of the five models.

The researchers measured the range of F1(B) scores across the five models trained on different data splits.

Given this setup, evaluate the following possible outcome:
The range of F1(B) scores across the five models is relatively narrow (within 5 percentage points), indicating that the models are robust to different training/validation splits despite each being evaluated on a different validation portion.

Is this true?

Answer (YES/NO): NO